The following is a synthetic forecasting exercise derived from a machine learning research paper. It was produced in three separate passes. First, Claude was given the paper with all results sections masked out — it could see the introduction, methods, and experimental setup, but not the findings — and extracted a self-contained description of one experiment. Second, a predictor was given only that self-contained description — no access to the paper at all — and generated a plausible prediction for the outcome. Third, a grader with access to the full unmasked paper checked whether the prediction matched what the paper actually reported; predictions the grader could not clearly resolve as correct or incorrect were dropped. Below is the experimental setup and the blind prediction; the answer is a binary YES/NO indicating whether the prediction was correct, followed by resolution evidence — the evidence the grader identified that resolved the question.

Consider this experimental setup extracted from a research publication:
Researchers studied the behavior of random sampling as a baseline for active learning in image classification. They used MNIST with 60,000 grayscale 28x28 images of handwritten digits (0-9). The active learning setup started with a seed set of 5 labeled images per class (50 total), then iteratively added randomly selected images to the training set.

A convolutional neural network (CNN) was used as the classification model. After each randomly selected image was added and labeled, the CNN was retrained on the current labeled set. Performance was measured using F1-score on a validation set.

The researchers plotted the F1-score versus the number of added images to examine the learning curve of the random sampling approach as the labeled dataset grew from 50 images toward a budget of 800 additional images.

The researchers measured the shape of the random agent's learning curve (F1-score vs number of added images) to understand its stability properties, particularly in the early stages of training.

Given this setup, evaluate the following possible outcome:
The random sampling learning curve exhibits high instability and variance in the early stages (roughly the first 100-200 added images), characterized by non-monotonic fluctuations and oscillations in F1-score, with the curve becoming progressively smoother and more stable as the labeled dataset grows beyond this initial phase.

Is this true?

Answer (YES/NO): YES